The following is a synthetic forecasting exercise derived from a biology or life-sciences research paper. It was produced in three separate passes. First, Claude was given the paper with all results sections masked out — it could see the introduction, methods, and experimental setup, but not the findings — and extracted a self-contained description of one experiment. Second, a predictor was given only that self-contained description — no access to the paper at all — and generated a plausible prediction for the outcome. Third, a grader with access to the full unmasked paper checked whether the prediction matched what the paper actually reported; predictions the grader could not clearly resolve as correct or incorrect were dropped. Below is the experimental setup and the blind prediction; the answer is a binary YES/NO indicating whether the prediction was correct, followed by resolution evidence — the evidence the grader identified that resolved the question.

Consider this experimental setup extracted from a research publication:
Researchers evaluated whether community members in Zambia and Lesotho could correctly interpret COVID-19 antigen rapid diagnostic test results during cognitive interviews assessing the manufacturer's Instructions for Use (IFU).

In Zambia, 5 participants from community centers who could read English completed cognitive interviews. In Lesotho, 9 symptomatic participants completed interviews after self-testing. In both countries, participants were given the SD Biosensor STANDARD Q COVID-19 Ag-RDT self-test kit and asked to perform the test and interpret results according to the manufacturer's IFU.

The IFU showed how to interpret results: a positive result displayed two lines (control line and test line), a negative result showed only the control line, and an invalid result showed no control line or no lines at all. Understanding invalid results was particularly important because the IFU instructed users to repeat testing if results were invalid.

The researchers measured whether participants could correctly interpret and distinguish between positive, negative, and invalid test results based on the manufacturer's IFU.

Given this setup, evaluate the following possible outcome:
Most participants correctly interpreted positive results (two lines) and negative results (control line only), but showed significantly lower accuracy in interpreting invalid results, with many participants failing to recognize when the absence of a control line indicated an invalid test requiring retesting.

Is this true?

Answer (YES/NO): NO